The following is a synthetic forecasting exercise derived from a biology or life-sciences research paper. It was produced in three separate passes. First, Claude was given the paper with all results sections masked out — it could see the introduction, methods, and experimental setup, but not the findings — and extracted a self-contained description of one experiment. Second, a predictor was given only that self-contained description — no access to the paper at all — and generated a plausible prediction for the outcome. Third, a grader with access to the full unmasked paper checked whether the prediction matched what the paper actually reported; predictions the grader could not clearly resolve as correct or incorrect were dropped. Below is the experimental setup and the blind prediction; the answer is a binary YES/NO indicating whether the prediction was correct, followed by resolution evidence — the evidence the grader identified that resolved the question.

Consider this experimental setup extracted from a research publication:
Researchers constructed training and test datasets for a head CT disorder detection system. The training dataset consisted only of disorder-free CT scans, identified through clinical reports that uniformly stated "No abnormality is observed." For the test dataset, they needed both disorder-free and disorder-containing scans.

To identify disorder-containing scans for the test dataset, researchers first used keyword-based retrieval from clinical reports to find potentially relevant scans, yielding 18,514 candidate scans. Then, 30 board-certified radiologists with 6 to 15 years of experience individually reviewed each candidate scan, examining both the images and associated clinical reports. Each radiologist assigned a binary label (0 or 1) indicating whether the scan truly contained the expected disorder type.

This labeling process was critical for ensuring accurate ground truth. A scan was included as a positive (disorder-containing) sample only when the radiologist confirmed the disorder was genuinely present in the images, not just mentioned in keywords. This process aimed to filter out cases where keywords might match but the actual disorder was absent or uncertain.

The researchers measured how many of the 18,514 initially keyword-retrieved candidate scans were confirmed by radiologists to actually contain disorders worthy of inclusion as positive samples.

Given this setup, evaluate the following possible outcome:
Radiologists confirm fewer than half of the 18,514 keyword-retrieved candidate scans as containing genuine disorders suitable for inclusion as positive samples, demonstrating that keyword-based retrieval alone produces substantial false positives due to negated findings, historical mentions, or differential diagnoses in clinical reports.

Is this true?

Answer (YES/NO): YES